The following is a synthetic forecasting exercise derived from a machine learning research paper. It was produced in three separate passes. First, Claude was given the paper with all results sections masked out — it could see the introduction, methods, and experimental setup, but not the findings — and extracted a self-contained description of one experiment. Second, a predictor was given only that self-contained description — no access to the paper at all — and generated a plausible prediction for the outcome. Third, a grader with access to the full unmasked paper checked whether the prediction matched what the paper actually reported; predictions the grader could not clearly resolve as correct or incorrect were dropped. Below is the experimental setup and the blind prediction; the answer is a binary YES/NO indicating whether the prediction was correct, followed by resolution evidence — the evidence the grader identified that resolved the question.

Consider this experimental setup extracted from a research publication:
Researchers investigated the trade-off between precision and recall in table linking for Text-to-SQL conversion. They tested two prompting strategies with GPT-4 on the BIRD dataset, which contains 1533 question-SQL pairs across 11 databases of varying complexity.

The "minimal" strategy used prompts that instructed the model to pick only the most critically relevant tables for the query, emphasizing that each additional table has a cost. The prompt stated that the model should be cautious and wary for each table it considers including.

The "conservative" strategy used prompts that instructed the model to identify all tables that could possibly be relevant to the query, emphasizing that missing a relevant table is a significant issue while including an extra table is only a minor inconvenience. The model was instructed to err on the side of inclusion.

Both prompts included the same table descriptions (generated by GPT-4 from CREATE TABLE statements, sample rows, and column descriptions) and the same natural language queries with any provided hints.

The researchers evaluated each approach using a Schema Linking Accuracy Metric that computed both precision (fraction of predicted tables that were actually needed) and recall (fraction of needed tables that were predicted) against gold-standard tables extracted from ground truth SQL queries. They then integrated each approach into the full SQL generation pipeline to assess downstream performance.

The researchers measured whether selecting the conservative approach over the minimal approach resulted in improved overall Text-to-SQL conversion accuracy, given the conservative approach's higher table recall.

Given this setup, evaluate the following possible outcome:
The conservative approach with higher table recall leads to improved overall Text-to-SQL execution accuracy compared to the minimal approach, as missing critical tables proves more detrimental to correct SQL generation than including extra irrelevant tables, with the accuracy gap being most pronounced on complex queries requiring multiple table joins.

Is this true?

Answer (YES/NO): NO